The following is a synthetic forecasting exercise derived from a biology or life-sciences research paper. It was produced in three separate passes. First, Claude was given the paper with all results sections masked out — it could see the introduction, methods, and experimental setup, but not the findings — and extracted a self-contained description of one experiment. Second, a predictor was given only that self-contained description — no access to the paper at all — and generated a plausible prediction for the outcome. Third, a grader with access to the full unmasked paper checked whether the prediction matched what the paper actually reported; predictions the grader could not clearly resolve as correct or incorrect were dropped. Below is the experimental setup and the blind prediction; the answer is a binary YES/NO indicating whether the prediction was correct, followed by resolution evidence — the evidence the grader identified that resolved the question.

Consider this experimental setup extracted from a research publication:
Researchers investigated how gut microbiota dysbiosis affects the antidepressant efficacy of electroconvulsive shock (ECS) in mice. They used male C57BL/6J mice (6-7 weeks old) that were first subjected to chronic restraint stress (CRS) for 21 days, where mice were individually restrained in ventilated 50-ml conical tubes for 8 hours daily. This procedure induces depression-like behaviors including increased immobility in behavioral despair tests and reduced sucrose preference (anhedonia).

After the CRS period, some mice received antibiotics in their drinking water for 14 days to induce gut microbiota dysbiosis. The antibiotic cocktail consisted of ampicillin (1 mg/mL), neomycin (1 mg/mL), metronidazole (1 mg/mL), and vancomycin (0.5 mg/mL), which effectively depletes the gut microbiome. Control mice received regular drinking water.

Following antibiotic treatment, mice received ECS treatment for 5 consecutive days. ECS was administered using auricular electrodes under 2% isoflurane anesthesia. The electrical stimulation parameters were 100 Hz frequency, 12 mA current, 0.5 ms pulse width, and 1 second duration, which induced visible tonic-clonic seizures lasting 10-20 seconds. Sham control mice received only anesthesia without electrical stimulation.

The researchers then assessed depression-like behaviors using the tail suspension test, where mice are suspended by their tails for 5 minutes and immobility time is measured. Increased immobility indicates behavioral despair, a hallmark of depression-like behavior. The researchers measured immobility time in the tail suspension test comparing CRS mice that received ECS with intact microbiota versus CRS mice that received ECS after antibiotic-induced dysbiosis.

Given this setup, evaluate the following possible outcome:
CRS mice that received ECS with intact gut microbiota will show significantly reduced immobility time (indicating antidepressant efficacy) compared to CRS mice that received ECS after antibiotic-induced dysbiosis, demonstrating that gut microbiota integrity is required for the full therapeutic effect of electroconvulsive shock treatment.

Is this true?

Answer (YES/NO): YES